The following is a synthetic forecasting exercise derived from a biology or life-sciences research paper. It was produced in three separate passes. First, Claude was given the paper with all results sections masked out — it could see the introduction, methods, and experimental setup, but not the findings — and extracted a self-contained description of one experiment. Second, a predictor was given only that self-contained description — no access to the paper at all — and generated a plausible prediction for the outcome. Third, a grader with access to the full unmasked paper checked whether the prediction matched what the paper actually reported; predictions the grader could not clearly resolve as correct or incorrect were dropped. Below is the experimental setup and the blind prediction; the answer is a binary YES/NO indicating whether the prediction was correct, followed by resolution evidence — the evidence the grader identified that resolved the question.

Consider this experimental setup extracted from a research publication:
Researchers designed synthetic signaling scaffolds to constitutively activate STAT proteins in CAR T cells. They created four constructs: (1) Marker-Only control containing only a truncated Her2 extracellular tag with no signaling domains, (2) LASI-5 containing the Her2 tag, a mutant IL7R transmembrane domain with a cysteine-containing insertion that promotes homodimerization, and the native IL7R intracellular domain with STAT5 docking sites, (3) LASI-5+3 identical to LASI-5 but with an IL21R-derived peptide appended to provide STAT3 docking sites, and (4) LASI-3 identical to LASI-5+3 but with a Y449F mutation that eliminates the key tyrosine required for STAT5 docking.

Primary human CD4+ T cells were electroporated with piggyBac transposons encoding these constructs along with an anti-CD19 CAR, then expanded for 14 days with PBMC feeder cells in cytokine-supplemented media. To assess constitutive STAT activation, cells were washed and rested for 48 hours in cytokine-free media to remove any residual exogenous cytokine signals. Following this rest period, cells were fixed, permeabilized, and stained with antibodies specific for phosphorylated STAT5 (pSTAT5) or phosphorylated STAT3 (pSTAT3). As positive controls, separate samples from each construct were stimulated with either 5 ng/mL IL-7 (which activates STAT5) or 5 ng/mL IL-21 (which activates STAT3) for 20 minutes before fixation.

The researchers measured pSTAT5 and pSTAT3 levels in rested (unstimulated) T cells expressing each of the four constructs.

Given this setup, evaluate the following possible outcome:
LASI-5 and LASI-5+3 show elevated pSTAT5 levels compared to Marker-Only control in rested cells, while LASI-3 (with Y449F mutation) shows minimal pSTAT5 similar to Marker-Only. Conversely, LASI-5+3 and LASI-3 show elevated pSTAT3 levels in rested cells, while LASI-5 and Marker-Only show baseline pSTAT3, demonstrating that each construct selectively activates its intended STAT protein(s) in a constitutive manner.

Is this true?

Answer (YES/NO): NO